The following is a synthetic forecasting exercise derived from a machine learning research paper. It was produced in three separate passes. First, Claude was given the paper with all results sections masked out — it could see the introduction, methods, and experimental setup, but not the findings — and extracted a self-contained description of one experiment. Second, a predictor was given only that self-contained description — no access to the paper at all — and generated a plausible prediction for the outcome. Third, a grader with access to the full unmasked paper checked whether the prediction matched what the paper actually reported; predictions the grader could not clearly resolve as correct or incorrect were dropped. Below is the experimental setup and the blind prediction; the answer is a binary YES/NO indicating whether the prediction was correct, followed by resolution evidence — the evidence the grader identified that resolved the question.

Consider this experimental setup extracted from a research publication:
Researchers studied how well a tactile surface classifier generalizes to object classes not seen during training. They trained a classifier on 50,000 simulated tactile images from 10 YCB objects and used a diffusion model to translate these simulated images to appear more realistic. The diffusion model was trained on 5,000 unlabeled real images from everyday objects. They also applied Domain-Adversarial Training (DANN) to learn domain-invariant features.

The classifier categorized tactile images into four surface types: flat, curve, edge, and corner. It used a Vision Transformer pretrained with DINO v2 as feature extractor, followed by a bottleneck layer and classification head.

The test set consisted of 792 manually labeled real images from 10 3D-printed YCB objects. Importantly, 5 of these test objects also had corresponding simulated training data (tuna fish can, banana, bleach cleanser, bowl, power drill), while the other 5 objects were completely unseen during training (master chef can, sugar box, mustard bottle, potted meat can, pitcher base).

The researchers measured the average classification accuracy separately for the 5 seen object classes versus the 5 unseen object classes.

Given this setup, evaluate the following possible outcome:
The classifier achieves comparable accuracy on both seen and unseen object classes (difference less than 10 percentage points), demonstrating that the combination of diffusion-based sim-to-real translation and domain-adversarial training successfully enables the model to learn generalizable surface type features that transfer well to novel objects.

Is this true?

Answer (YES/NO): NO